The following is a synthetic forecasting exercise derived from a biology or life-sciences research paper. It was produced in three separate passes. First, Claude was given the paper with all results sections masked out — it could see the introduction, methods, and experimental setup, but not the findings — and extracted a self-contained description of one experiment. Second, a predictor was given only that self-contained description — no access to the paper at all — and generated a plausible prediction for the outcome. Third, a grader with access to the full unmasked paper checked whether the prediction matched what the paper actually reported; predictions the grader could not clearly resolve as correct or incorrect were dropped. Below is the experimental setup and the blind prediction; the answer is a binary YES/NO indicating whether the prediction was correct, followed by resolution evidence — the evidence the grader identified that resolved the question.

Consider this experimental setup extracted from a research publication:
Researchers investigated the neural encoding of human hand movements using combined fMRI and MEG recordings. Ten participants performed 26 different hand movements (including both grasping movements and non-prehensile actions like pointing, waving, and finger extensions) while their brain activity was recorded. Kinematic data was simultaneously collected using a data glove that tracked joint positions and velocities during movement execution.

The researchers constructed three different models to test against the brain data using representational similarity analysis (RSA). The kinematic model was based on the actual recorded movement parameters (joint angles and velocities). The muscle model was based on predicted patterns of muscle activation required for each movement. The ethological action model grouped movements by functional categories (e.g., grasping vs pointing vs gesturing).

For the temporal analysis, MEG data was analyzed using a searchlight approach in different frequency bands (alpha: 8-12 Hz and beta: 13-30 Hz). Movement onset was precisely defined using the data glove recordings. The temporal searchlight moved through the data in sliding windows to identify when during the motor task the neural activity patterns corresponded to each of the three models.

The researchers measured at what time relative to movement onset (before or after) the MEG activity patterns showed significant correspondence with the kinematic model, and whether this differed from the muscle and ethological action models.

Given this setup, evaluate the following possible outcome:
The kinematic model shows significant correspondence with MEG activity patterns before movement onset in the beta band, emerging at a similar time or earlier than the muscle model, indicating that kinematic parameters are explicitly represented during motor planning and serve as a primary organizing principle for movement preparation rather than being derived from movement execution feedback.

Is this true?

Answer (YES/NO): YES